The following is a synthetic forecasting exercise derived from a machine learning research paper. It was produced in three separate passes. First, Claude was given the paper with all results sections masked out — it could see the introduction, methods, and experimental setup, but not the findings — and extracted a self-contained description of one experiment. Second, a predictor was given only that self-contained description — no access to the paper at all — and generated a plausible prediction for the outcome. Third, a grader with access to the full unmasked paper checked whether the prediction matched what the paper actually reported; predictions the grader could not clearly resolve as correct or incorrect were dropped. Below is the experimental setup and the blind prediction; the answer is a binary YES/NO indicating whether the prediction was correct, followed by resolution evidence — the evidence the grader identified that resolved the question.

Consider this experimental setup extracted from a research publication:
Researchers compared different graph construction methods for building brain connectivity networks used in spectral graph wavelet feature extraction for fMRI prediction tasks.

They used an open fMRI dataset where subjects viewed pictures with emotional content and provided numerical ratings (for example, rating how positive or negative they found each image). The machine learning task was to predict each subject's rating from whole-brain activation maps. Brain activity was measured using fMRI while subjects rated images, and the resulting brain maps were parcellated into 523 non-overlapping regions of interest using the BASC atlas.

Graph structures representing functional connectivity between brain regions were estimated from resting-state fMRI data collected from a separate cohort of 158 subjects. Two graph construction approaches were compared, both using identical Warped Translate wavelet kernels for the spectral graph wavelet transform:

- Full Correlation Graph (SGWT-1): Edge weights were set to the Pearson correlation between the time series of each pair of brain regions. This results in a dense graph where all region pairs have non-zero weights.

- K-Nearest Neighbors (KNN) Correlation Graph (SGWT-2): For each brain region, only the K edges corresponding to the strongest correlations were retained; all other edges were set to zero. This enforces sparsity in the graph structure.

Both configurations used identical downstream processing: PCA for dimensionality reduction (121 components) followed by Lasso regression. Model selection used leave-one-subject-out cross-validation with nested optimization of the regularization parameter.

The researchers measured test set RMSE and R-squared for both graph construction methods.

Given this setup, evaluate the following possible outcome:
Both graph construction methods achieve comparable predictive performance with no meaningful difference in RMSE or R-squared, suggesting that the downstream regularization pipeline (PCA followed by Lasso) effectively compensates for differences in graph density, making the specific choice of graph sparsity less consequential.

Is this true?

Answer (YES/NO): YES